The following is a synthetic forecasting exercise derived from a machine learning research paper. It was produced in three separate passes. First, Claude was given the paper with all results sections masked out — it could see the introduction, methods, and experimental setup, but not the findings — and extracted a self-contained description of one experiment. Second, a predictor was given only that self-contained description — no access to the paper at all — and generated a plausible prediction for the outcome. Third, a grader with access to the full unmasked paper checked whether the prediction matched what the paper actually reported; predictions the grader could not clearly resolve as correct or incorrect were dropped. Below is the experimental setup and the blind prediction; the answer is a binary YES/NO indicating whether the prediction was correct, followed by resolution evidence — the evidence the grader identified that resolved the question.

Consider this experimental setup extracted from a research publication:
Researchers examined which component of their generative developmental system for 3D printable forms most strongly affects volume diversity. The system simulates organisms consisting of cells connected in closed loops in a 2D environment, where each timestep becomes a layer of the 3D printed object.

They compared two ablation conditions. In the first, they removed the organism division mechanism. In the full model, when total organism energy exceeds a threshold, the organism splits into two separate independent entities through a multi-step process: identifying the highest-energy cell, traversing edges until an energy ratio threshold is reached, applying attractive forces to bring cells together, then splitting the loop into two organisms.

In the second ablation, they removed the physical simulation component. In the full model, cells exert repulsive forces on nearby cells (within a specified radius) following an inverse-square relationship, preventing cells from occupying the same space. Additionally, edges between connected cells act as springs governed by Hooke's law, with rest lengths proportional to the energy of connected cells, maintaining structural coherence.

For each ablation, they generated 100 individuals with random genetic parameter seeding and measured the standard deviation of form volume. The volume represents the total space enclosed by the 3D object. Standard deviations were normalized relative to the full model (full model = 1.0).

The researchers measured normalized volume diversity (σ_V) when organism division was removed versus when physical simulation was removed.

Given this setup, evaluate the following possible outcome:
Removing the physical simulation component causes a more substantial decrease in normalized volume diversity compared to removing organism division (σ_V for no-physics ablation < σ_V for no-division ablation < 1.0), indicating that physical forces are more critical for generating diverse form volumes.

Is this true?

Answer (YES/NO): YES